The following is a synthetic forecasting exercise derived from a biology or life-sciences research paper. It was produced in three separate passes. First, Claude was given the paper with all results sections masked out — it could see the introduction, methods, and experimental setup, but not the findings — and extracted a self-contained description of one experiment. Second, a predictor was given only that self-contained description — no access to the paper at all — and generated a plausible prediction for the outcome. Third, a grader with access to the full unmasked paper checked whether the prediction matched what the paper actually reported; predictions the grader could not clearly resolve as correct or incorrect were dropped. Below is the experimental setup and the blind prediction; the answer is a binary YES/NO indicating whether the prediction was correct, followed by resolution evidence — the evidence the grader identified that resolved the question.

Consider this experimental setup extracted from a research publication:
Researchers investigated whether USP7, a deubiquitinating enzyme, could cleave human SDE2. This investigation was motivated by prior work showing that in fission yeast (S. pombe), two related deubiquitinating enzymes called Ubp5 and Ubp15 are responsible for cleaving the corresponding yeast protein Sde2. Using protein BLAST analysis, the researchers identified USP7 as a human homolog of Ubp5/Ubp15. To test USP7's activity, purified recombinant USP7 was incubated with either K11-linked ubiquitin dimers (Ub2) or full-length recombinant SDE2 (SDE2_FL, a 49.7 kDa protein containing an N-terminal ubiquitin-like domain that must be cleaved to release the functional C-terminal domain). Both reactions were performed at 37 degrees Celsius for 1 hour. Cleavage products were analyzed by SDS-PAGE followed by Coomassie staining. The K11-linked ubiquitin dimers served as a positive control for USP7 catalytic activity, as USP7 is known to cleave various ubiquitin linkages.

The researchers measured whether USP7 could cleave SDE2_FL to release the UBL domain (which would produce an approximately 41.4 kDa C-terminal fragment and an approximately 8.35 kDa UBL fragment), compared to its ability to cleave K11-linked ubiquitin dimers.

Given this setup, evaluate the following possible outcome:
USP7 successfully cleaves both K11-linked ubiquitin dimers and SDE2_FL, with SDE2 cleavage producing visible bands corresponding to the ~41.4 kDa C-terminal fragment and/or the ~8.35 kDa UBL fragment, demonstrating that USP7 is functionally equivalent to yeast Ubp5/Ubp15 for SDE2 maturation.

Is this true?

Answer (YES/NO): NO